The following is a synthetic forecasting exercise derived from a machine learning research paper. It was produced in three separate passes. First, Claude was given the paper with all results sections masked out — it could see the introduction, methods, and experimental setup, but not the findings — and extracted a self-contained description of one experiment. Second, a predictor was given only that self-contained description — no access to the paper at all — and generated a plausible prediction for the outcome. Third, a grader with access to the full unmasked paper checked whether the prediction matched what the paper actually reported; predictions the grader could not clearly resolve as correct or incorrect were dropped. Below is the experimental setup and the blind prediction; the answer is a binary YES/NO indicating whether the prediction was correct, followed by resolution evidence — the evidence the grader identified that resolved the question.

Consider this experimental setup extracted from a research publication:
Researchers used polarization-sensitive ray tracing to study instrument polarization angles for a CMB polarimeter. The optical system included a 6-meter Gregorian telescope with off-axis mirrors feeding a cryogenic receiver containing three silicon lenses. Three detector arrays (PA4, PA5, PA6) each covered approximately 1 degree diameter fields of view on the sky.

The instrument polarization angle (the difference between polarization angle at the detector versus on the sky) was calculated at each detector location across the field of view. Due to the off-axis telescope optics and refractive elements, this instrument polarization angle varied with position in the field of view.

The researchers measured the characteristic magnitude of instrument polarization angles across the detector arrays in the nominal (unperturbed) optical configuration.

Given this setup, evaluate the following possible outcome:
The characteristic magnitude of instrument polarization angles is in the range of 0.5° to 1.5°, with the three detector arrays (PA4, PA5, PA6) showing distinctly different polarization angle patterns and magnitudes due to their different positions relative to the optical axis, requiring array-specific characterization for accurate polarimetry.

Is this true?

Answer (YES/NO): NO